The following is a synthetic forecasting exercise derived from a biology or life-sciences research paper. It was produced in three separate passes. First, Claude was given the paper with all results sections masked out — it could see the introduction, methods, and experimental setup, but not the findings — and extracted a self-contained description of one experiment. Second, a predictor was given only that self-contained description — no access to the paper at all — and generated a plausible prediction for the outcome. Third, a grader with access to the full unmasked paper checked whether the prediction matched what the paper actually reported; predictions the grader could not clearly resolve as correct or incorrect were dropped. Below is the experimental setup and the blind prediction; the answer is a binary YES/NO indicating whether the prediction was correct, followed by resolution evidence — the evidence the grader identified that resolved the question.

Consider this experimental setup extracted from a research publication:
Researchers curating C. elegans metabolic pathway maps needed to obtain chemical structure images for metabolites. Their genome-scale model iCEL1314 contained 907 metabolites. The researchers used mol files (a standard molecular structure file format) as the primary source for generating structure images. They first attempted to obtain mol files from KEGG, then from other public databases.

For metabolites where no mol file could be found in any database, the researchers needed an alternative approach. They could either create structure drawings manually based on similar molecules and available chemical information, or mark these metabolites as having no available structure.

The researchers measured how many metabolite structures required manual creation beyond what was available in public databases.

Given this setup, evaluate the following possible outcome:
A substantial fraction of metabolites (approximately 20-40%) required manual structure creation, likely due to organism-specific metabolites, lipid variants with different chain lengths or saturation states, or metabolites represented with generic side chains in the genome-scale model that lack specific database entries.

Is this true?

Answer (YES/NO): NO